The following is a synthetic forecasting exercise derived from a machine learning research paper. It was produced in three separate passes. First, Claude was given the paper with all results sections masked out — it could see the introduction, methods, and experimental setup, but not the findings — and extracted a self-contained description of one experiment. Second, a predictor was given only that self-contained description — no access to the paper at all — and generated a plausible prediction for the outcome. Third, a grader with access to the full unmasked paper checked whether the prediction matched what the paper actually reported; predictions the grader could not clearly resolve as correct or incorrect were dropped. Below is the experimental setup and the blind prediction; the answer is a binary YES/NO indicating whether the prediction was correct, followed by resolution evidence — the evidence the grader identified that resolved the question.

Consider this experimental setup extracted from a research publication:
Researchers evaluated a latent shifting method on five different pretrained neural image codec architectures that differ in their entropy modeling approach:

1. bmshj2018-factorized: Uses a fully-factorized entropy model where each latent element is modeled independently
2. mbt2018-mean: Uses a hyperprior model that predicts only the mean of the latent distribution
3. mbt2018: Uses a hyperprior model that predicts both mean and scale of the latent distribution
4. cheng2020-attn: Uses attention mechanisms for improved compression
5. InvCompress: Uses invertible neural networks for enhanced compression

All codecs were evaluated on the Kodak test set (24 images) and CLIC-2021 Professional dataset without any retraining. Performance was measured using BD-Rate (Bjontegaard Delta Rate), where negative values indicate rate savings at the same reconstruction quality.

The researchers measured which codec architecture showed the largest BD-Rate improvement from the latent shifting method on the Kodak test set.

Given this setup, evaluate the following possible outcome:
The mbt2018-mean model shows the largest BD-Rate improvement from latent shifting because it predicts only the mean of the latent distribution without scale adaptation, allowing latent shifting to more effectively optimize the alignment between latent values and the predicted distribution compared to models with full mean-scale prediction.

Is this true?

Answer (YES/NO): NO